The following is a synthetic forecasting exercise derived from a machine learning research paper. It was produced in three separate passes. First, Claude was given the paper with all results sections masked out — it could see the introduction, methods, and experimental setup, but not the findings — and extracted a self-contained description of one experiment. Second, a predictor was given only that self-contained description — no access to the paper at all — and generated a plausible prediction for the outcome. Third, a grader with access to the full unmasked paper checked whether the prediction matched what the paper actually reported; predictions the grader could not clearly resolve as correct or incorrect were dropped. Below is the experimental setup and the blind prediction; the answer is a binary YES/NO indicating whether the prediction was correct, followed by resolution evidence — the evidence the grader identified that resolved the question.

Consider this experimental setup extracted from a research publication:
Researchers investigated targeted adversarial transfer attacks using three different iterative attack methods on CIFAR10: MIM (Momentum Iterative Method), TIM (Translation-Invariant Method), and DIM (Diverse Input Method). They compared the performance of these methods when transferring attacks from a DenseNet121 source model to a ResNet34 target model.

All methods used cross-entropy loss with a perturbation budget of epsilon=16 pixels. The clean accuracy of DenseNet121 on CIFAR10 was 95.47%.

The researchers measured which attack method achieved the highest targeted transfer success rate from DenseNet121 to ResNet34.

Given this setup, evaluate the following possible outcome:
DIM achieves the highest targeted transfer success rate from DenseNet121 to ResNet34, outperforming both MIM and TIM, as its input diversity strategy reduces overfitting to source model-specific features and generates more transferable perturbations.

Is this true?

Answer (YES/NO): YES